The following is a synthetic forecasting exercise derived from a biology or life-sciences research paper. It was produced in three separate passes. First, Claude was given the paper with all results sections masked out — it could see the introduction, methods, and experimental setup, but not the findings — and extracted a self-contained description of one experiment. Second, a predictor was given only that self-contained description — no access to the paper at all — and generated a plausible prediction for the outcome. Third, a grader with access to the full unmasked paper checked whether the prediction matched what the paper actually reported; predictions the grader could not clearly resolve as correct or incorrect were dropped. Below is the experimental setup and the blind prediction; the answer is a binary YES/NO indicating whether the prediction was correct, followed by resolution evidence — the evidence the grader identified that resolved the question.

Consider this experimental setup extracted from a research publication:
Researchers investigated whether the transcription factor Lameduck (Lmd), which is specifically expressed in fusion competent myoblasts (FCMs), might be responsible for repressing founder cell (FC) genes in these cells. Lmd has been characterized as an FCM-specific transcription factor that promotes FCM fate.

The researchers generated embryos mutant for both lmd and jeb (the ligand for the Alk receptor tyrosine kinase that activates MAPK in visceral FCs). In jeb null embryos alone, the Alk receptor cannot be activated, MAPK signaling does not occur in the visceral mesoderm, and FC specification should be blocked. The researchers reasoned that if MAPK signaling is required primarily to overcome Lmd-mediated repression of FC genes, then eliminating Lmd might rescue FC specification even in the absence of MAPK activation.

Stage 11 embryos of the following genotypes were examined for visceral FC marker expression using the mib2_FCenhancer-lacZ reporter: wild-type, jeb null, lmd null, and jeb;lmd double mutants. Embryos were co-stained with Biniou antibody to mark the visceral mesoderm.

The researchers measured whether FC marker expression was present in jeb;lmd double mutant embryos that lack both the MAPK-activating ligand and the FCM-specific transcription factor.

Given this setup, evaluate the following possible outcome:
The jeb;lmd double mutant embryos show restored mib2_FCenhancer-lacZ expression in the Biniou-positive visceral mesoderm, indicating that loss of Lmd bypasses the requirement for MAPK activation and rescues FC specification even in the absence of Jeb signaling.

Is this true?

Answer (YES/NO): YES